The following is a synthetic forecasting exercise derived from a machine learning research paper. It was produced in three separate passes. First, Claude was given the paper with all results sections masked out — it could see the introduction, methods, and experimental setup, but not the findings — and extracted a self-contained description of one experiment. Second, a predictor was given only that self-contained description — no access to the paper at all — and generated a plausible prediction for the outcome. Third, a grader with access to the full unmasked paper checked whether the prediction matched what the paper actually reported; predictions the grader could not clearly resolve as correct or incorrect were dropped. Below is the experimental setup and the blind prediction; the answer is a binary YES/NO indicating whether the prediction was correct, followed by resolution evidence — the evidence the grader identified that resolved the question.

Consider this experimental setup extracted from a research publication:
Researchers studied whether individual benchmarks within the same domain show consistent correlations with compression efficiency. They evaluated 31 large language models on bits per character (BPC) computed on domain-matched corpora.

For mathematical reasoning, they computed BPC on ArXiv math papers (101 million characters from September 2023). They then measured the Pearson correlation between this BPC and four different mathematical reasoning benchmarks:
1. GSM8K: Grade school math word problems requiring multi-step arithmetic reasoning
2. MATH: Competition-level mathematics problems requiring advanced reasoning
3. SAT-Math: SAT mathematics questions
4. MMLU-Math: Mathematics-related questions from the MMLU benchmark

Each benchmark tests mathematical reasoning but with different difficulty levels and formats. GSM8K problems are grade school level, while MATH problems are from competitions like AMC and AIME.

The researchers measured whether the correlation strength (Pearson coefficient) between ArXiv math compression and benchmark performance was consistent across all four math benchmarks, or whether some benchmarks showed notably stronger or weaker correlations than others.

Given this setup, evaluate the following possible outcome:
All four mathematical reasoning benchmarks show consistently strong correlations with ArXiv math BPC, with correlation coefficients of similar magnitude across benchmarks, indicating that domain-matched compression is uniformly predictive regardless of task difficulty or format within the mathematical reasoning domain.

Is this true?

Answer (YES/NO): YES